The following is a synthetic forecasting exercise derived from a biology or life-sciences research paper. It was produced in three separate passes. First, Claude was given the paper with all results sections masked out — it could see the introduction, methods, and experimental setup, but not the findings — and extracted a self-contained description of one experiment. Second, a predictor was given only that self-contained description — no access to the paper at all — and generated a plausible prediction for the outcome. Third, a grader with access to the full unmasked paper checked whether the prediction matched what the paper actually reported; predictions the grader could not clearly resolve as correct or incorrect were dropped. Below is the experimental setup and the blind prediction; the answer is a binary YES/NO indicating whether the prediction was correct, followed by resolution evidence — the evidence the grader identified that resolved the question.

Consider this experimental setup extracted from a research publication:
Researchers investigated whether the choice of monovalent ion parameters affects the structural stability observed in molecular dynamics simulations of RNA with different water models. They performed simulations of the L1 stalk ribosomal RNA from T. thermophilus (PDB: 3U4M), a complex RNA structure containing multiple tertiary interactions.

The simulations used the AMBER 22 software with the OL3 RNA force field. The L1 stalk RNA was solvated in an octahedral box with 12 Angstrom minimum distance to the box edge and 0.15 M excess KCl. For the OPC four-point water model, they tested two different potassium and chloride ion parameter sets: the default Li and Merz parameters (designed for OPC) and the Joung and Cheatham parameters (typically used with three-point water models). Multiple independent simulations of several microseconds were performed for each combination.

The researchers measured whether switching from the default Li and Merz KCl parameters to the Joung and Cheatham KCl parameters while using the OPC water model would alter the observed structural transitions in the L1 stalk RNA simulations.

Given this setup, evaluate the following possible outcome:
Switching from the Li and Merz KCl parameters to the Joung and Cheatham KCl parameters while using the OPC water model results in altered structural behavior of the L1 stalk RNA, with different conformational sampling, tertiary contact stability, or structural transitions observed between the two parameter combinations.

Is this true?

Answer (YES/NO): NO